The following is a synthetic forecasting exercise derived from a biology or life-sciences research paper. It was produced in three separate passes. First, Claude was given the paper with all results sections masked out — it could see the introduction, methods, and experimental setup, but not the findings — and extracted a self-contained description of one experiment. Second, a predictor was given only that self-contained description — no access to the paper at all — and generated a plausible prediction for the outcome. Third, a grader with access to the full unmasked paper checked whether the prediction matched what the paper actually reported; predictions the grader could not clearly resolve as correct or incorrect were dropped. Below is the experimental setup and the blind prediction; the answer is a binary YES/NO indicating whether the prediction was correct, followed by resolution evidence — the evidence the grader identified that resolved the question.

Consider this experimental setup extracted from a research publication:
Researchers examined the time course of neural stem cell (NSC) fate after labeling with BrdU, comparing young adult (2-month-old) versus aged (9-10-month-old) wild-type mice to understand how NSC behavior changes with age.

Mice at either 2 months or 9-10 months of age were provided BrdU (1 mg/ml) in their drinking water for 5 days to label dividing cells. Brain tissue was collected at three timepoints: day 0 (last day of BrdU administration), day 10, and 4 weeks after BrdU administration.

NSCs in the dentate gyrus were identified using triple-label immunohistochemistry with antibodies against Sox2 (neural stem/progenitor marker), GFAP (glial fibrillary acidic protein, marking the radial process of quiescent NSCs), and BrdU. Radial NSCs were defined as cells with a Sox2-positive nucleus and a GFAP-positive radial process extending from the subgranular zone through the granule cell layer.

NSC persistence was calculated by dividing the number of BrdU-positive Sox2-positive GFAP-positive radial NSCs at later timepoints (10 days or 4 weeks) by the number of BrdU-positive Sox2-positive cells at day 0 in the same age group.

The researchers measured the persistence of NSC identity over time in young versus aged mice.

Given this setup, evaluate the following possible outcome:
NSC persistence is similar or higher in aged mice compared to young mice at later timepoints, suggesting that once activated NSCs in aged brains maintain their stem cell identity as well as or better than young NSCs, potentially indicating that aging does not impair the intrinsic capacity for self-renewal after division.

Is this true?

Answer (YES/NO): YES